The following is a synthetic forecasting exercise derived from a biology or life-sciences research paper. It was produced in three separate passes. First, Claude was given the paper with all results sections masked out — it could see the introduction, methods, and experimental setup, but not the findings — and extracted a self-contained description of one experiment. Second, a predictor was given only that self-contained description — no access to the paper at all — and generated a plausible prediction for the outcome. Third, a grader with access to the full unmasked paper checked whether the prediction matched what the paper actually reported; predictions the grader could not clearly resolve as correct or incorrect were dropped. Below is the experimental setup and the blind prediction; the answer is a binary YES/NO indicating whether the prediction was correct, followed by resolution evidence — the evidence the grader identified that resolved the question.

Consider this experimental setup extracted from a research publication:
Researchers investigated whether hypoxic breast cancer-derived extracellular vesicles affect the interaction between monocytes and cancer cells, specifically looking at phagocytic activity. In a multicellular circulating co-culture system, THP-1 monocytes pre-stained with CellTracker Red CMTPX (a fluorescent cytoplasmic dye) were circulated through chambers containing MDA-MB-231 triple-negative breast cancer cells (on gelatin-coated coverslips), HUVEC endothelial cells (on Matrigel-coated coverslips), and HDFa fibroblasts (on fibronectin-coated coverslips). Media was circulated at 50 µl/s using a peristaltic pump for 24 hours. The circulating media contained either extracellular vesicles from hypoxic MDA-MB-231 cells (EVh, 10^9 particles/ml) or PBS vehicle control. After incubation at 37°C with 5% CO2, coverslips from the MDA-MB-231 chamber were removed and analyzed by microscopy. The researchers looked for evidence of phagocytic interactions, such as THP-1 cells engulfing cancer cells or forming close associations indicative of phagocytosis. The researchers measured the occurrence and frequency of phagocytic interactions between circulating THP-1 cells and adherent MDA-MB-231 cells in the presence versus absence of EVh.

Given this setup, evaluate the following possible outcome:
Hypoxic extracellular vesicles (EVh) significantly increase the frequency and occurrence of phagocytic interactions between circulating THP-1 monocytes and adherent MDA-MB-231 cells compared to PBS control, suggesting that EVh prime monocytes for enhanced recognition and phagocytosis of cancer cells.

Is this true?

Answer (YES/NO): NO